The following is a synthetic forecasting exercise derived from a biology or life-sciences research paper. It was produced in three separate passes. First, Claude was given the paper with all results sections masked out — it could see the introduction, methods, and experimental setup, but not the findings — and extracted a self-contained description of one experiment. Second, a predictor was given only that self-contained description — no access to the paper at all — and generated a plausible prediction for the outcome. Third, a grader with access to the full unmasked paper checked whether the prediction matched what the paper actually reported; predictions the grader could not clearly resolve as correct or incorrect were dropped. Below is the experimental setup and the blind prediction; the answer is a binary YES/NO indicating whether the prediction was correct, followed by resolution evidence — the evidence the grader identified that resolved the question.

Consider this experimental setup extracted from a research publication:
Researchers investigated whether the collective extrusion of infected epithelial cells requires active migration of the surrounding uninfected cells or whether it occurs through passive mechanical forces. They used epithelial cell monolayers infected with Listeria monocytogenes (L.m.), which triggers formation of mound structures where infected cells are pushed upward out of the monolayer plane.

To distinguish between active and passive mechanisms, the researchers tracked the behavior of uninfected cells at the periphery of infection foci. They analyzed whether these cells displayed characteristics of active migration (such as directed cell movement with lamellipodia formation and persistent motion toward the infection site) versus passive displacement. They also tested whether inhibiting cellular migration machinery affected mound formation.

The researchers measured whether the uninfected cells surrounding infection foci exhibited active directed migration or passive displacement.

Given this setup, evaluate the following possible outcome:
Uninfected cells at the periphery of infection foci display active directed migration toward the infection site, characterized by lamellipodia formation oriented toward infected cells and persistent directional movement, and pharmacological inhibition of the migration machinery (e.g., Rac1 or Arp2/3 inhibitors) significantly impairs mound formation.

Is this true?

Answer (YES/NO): NO